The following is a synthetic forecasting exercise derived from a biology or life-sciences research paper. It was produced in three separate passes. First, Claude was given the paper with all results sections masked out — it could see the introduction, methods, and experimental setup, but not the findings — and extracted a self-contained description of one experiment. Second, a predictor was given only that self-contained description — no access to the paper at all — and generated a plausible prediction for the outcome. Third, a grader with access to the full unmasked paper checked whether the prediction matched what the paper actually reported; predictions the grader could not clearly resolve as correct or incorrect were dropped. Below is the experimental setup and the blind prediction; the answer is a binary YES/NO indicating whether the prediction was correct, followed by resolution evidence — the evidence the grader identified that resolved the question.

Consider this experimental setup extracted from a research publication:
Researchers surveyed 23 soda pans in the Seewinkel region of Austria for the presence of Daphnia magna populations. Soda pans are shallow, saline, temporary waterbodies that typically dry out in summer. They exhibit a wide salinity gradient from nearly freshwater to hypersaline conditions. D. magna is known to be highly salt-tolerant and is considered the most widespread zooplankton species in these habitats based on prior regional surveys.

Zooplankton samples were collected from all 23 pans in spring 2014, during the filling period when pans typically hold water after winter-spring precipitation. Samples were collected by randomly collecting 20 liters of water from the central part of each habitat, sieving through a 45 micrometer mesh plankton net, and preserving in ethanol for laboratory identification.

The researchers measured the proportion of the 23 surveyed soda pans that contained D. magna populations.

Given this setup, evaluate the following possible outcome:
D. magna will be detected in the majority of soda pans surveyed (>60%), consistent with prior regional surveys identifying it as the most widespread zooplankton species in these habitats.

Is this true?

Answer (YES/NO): YES